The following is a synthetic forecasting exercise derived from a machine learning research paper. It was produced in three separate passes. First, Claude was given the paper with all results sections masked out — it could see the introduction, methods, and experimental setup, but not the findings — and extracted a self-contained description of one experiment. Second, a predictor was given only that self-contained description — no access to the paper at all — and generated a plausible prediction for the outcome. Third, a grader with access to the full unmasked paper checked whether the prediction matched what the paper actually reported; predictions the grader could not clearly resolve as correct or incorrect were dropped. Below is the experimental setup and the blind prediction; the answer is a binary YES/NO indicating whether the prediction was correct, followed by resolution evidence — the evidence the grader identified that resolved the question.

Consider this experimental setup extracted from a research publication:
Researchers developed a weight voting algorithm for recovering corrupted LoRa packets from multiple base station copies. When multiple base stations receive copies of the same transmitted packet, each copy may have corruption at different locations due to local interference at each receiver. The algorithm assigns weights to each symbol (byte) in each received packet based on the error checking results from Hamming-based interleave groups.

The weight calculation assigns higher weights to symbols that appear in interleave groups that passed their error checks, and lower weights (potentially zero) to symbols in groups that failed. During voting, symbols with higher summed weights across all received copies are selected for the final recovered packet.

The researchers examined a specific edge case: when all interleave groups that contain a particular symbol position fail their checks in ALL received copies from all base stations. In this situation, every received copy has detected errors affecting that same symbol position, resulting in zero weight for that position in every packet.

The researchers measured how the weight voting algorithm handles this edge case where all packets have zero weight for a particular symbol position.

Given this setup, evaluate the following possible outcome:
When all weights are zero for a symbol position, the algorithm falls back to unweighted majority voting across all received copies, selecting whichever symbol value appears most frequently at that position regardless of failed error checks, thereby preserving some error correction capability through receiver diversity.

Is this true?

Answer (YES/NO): YES